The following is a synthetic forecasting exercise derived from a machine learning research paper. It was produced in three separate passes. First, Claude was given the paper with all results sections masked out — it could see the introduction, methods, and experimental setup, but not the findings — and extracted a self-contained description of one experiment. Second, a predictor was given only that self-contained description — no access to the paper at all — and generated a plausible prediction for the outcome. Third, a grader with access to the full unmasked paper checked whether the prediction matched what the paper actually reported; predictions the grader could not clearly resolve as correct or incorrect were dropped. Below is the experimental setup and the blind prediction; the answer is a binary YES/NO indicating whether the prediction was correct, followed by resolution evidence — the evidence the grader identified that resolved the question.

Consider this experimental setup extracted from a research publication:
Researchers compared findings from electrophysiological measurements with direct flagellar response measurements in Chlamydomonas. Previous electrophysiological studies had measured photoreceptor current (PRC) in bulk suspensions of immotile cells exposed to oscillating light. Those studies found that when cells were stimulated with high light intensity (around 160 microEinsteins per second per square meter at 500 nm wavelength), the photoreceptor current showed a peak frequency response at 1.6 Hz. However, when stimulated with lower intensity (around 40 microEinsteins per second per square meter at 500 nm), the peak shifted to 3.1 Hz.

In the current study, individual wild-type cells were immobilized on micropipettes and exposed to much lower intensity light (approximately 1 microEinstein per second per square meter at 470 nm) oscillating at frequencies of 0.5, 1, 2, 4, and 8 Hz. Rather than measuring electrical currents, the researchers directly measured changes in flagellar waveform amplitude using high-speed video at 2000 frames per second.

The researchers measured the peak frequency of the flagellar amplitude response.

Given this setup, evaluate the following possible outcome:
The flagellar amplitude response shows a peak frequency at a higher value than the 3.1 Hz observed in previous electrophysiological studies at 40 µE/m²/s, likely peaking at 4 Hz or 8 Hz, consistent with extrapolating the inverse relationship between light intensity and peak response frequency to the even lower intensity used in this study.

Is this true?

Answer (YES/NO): NO